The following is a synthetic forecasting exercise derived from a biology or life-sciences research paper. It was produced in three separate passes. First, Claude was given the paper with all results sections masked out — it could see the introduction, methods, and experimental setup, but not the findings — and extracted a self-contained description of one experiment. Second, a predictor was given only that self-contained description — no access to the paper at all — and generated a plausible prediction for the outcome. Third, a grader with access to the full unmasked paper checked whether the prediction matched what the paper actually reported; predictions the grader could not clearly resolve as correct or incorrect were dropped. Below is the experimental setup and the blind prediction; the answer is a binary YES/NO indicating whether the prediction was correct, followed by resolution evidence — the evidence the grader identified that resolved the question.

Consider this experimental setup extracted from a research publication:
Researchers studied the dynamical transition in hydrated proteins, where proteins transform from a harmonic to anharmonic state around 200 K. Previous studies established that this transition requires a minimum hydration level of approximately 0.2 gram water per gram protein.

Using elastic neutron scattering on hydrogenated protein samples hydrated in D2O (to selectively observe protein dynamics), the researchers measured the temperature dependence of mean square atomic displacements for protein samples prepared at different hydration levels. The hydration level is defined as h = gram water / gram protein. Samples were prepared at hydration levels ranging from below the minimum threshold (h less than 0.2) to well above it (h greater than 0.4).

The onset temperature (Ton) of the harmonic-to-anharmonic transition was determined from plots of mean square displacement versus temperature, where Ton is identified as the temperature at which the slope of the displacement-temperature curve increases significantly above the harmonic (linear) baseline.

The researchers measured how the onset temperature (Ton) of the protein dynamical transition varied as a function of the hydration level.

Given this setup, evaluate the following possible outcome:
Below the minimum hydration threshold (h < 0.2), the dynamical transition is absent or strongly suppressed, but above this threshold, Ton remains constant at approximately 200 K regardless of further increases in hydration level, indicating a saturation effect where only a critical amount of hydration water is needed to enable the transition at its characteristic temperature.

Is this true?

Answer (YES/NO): NO